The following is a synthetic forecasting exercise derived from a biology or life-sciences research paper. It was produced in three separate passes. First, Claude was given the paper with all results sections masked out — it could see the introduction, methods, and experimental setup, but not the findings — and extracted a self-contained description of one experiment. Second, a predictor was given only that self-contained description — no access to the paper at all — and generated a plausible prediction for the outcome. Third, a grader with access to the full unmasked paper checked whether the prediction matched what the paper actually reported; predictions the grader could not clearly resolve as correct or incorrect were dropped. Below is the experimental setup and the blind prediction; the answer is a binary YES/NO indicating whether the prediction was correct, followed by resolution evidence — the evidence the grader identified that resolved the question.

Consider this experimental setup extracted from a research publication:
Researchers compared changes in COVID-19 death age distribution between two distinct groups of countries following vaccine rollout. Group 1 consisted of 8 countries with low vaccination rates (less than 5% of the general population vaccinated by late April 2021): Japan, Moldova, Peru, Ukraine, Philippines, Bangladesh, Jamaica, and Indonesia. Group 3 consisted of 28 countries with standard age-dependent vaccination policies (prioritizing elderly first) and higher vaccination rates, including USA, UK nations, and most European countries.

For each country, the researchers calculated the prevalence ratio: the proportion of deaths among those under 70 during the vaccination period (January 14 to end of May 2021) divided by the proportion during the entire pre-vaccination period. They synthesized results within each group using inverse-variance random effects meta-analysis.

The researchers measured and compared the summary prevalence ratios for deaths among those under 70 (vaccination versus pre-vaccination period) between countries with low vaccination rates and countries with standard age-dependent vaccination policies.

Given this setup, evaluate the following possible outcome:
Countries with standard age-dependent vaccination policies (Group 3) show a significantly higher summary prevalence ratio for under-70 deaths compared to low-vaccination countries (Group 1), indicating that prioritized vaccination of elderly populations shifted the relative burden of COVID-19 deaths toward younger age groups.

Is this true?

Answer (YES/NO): YES